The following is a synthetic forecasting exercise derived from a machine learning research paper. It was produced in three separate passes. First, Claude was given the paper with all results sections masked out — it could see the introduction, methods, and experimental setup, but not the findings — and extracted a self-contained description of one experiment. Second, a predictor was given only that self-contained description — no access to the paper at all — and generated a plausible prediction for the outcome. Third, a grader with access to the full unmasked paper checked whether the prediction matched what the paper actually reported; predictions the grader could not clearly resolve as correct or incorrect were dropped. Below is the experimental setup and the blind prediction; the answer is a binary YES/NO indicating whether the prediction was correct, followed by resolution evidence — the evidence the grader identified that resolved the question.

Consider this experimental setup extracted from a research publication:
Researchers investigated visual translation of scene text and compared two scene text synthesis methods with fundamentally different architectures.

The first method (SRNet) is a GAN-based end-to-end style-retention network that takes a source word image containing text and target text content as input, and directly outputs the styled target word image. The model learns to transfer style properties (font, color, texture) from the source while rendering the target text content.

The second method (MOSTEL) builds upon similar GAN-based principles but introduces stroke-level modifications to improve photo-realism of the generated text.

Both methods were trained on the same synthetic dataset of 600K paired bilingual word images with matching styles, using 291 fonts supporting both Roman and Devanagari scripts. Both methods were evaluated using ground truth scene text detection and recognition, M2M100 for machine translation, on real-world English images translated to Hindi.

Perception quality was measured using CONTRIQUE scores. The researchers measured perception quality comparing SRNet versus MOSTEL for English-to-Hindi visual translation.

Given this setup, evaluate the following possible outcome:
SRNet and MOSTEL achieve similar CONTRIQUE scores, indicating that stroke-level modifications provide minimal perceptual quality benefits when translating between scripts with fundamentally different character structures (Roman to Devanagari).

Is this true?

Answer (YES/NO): YES